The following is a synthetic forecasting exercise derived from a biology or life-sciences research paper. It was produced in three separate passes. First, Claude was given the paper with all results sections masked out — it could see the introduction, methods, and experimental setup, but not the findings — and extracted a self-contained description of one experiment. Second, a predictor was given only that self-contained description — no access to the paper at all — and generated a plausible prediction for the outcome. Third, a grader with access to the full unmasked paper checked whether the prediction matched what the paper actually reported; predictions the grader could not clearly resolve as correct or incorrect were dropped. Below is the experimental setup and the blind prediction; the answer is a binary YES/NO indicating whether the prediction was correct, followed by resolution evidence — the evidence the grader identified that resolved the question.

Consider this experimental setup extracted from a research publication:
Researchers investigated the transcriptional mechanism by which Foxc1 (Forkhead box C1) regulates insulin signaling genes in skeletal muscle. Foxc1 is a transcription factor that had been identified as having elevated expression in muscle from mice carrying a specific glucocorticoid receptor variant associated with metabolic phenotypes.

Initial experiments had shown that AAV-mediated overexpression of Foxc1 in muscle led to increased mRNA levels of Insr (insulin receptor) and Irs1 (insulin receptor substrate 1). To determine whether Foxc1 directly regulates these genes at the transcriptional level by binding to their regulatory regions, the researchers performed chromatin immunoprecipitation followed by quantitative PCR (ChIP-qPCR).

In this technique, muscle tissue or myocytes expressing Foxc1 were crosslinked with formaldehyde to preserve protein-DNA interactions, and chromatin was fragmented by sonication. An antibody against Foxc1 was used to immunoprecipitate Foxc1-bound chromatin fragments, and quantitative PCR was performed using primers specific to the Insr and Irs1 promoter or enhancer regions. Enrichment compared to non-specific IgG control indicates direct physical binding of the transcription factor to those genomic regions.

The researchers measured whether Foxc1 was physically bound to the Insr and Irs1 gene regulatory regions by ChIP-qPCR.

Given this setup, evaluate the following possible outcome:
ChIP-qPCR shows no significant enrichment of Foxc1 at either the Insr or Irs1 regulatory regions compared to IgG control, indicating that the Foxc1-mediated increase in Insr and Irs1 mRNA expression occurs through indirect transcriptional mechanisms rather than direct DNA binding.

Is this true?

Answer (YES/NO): NO